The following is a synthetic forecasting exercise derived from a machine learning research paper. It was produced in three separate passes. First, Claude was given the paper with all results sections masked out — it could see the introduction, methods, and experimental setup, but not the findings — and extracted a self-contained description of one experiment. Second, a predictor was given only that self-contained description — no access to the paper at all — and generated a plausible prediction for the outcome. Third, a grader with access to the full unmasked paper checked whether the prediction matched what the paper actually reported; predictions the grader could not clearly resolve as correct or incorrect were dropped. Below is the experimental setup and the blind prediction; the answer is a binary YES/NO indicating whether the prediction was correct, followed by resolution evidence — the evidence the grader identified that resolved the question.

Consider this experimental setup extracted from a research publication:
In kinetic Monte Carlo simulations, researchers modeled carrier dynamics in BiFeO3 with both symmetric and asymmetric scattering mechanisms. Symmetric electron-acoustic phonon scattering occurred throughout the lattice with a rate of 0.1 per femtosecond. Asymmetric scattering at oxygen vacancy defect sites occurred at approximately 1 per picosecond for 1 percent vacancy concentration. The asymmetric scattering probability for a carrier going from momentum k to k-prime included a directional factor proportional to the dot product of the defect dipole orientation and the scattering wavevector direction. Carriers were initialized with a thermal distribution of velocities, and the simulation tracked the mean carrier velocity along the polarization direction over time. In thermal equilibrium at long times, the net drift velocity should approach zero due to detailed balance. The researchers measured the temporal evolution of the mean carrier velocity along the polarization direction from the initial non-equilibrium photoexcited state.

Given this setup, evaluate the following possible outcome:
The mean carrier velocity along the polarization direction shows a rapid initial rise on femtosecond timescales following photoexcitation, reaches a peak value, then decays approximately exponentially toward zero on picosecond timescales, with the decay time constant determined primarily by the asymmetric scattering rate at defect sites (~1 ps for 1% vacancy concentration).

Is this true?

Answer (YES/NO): NO